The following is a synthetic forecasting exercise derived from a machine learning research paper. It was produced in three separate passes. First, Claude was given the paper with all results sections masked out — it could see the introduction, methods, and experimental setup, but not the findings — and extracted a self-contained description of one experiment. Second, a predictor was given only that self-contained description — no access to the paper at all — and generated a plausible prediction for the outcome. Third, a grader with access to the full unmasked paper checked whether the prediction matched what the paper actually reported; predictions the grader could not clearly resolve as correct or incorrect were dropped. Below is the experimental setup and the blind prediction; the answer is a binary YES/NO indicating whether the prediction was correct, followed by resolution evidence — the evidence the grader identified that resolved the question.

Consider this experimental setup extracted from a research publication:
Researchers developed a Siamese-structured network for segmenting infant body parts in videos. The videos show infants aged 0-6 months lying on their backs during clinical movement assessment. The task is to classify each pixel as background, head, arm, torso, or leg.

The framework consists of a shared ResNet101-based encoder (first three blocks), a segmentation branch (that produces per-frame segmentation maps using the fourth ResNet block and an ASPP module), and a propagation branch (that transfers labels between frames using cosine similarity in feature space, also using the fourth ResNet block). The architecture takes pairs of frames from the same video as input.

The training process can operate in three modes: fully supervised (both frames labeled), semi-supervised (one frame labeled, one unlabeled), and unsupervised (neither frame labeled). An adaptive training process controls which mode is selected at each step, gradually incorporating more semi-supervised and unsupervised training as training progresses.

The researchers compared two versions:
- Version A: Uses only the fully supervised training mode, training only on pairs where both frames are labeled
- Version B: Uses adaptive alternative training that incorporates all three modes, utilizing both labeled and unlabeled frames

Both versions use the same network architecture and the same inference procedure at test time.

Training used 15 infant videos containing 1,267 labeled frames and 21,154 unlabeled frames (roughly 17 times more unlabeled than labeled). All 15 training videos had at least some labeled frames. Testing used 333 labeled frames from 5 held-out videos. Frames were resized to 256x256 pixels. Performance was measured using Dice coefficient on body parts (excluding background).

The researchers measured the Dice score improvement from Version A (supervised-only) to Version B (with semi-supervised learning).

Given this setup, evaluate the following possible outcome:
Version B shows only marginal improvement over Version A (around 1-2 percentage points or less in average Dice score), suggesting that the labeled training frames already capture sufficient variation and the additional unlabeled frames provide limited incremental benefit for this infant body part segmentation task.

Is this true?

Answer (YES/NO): YES